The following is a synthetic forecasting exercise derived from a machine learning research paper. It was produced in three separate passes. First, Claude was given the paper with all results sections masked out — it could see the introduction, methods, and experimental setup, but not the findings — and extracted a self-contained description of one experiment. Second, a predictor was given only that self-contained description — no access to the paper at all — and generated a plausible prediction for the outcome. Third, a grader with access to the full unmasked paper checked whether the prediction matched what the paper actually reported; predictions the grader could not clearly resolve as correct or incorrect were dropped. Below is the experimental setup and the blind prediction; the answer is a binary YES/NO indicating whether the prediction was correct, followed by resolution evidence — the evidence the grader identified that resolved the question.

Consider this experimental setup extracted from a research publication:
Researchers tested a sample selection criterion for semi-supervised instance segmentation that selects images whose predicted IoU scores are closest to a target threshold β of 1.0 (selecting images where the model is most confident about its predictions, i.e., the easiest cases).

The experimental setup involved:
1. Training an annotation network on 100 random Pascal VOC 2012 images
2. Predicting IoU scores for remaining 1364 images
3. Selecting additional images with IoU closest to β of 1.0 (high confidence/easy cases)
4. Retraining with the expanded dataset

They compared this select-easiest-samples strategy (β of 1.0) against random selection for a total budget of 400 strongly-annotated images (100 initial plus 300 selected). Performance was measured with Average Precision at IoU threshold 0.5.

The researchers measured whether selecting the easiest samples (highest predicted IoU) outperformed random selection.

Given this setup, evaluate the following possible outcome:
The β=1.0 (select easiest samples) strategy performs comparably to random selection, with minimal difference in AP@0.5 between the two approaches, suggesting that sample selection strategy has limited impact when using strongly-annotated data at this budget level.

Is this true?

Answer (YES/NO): NO